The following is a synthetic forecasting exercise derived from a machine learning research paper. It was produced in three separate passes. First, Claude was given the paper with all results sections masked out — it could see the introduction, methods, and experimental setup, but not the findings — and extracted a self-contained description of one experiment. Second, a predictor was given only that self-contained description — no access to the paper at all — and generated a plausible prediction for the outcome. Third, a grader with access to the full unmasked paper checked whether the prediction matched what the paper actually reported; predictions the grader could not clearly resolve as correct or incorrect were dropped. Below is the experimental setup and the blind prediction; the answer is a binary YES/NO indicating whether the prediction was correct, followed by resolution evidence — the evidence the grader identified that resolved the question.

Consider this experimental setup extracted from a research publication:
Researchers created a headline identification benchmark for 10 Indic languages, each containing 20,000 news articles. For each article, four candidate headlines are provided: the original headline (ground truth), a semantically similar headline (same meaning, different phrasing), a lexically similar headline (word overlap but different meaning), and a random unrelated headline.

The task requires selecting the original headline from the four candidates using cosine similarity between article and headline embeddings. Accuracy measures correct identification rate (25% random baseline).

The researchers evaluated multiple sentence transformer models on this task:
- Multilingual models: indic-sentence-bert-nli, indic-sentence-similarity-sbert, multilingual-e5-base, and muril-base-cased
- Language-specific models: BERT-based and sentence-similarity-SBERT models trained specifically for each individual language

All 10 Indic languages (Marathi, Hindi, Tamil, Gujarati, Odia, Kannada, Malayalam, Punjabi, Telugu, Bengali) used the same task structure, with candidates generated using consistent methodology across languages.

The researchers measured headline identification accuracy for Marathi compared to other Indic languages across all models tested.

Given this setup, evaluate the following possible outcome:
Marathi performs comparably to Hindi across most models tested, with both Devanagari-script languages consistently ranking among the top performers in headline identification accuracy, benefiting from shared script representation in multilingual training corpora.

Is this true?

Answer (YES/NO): NO